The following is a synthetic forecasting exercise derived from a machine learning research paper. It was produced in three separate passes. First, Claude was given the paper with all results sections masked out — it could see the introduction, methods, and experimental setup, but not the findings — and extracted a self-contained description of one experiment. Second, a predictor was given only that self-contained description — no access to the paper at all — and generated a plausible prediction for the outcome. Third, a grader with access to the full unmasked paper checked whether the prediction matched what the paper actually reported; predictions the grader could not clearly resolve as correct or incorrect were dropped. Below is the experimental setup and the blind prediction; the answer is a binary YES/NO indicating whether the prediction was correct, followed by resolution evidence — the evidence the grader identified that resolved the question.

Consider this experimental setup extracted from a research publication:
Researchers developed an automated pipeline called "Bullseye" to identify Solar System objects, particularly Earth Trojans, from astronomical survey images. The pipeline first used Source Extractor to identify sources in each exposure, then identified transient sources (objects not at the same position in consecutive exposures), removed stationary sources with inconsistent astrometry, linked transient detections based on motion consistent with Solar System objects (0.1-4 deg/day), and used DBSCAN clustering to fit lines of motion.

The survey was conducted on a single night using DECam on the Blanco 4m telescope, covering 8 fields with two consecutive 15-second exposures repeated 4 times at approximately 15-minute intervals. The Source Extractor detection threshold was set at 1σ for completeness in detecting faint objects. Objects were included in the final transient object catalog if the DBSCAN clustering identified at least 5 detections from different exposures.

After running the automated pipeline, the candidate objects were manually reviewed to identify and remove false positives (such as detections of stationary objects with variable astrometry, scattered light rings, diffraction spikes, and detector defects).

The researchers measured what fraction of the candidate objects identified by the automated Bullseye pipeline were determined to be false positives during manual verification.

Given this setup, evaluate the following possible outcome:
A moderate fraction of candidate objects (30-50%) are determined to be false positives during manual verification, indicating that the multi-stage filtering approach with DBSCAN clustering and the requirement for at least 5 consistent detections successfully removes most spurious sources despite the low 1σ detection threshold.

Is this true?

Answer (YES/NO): NO